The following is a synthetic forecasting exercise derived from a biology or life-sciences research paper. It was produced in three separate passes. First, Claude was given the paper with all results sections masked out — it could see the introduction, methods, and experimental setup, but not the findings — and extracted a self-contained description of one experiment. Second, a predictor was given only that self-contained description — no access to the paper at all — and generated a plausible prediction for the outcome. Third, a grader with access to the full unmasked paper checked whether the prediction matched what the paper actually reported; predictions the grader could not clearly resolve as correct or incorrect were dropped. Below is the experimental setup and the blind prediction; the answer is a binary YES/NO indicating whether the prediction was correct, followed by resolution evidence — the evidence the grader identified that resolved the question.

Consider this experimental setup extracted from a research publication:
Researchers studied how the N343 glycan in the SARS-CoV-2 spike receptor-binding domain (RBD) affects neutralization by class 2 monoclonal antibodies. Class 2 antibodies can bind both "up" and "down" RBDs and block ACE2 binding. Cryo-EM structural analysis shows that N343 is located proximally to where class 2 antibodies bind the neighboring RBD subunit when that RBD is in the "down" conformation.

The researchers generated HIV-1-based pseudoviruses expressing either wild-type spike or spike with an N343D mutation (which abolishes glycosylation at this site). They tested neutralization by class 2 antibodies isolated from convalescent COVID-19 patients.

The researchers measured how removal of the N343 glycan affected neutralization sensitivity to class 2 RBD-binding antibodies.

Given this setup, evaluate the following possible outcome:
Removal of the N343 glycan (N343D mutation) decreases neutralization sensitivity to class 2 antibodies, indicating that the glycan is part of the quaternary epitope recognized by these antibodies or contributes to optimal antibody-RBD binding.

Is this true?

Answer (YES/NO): NO